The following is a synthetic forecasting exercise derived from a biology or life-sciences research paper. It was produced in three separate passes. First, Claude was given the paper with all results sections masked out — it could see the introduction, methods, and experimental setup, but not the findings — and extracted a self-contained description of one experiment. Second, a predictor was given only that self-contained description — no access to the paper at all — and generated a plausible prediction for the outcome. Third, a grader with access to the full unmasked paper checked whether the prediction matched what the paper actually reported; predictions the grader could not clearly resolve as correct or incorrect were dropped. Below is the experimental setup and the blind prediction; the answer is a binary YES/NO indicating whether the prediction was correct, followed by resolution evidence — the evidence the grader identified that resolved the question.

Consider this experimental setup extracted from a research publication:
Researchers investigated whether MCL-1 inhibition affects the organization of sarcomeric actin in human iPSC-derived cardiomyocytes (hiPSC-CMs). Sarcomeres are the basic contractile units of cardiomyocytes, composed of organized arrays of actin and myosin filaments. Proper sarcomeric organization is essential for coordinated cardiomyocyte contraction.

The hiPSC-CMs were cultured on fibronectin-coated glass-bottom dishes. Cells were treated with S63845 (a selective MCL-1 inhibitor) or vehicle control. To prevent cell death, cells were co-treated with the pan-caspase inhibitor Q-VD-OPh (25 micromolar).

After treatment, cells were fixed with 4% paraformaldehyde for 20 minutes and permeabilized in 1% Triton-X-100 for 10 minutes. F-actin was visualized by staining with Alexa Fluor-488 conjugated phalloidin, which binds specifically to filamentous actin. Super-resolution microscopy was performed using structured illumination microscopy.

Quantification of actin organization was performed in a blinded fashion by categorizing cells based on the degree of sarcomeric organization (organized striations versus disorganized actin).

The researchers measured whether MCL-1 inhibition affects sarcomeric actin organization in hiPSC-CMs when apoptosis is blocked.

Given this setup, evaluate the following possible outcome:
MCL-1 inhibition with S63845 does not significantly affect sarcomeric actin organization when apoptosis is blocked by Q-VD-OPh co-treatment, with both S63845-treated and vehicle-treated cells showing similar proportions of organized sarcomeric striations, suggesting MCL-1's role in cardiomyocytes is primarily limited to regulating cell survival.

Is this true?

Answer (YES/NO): NO